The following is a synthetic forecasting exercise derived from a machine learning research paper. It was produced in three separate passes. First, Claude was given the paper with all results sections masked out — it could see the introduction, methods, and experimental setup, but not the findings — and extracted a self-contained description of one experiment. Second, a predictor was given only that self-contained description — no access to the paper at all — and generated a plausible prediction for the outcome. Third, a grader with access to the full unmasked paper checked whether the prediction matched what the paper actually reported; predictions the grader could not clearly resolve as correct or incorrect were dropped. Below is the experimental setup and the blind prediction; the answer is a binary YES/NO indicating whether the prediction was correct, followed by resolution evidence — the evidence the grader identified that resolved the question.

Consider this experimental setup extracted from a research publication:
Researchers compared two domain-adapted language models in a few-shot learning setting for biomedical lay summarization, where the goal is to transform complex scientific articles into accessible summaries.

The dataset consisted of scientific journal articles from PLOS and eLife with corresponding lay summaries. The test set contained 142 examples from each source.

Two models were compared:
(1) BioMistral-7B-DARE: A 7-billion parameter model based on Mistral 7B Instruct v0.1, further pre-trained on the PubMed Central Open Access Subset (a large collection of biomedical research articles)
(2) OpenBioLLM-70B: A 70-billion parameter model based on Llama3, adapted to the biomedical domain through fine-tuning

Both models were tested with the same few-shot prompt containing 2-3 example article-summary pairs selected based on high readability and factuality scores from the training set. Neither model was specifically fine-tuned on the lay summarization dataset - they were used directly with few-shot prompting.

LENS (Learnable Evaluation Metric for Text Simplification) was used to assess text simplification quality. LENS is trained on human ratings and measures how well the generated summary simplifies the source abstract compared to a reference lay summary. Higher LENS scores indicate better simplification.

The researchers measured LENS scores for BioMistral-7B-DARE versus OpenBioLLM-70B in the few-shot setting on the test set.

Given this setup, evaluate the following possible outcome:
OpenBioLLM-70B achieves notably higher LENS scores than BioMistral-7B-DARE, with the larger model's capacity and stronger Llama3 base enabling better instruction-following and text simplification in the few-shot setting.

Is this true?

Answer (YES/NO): YES